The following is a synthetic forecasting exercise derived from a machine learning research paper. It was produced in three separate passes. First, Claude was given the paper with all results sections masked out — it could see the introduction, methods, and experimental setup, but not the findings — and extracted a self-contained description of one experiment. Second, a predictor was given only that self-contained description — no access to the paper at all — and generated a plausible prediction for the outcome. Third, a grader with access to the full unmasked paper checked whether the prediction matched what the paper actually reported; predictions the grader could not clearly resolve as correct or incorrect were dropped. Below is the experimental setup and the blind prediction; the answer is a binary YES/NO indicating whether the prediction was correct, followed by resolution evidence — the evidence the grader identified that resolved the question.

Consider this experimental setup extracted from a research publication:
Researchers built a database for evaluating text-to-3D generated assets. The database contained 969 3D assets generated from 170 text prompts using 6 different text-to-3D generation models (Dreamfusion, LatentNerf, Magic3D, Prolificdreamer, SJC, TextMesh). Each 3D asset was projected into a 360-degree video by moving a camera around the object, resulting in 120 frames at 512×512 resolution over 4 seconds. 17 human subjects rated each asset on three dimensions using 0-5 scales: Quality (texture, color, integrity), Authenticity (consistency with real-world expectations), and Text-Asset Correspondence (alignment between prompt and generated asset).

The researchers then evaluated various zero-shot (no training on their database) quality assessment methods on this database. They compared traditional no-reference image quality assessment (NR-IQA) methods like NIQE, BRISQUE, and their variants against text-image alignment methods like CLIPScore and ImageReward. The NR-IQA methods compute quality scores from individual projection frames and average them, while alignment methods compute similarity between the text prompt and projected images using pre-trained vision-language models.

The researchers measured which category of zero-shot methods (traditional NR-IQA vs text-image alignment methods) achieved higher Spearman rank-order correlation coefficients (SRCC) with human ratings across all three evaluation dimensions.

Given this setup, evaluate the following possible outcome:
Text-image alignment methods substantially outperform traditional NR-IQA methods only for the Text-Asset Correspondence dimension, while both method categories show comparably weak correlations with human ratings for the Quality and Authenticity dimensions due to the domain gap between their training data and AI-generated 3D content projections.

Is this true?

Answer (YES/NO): NO